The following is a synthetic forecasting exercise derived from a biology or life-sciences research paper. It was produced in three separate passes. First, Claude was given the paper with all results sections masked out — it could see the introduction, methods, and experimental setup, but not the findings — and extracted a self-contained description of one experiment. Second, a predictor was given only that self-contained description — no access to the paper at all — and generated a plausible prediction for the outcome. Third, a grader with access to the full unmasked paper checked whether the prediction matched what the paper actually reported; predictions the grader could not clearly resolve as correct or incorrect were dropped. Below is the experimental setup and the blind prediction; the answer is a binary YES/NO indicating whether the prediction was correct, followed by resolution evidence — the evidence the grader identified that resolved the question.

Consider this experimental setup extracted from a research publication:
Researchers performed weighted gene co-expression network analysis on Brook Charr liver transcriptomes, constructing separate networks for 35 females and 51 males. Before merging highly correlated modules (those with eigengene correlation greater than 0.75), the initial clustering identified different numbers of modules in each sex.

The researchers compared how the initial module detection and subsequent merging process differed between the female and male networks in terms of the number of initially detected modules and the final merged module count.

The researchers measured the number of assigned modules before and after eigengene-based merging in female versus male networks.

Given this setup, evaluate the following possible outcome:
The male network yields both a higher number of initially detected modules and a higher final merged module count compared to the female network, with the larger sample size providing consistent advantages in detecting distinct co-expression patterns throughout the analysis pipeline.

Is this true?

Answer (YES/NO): NO